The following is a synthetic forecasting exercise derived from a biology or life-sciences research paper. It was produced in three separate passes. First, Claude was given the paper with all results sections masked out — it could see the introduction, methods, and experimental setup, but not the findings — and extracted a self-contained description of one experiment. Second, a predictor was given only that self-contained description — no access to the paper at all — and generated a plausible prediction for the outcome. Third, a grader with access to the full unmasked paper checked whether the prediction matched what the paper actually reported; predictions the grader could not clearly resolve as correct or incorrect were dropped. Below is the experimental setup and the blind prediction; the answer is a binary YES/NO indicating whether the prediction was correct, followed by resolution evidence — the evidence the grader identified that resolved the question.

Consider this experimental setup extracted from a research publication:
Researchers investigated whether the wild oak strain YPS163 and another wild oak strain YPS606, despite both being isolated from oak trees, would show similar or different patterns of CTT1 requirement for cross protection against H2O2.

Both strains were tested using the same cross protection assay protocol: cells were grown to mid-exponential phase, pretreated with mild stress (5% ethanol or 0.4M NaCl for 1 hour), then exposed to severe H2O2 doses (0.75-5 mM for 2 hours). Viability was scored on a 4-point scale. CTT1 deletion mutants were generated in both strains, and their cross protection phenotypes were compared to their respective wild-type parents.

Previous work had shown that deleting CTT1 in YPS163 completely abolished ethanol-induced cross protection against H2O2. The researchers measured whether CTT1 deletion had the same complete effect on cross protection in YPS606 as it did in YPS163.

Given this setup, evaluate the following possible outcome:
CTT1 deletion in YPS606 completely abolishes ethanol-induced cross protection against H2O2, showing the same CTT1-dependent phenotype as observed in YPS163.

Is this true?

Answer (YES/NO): YES